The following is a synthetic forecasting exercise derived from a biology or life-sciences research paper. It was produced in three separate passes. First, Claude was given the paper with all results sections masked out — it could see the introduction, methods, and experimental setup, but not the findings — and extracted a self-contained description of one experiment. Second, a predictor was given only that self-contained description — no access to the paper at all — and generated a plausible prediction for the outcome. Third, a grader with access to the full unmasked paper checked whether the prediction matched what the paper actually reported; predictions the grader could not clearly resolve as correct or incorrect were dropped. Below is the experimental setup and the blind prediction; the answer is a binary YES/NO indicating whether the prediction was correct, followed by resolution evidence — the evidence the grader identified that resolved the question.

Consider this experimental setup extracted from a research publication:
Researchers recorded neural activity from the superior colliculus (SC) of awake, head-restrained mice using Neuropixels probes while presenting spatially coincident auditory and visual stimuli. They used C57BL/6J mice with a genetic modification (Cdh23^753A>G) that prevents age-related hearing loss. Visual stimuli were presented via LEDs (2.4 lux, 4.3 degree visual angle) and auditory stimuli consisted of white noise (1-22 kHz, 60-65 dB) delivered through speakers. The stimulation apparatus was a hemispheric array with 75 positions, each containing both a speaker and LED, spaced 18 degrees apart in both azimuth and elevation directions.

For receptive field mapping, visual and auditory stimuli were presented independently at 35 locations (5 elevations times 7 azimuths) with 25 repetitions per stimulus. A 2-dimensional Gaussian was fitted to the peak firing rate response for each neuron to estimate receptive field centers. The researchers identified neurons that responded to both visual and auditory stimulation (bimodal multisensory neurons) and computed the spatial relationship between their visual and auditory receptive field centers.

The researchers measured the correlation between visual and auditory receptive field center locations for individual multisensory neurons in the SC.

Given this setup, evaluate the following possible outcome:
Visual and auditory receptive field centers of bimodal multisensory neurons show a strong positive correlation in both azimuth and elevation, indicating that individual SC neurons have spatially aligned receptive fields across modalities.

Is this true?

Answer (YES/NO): NO